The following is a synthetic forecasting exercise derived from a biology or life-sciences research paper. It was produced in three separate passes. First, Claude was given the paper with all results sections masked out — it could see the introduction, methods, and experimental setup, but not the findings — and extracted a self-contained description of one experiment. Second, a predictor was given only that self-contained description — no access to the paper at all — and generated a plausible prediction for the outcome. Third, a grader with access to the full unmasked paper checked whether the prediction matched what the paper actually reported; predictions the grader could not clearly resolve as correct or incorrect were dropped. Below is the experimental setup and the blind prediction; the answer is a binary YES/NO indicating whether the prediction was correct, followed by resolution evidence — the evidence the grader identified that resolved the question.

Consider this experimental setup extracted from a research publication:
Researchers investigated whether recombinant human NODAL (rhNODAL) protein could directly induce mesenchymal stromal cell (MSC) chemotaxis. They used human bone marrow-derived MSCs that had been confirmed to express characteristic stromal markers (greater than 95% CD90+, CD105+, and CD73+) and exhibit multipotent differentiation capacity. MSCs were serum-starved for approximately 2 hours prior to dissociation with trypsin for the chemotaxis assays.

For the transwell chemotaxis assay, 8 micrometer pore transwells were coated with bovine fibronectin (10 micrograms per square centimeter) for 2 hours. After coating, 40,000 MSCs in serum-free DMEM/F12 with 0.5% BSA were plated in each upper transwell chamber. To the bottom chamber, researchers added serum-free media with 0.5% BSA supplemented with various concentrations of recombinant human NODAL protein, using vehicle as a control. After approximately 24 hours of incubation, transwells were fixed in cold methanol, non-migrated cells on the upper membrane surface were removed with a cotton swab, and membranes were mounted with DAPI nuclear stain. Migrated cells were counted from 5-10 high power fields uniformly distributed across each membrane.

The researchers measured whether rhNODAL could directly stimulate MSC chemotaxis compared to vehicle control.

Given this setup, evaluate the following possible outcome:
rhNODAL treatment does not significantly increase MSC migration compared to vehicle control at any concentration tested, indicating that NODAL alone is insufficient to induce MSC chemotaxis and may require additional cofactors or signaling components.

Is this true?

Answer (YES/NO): YES